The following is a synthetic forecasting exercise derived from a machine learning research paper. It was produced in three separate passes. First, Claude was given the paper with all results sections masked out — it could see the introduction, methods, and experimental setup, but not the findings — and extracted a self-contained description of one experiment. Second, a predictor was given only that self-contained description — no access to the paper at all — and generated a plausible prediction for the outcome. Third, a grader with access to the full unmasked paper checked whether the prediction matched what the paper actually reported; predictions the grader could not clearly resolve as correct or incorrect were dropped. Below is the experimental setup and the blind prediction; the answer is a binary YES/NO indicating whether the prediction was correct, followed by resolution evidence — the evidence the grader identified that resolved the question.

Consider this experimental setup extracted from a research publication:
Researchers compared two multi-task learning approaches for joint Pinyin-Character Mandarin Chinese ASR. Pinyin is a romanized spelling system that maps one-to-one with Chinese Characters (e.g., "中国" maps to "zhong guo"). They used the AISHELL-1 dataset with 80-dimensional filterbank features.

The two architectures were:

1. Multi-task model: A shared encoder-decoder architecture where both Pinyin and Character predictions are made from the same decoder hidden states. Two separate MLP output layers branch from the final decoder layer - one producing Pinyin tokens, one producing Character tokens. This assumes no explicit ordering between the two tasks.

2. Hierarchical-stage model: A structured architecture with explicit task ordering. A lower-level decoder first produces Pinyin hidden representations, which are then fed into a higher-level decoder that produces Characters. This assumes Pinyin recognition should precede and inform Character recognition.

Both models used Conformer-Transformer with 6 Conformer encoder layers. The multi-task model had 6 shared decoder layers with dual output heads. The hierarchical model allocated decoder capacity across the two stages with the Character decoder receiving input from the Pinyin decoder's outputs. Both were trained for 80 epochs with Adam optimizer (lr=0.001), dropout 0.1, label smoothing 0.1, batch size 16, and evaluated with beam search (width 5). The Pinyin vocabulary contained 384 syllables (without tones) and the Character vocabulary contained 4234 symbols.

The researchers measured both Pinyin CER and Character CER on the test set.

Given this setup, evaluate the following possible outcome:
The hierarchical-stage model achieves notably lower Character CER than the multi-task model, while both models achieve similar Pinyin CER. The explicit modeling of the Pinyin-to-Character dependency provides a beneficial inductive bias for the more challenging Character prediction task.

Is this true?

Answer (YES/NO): NO